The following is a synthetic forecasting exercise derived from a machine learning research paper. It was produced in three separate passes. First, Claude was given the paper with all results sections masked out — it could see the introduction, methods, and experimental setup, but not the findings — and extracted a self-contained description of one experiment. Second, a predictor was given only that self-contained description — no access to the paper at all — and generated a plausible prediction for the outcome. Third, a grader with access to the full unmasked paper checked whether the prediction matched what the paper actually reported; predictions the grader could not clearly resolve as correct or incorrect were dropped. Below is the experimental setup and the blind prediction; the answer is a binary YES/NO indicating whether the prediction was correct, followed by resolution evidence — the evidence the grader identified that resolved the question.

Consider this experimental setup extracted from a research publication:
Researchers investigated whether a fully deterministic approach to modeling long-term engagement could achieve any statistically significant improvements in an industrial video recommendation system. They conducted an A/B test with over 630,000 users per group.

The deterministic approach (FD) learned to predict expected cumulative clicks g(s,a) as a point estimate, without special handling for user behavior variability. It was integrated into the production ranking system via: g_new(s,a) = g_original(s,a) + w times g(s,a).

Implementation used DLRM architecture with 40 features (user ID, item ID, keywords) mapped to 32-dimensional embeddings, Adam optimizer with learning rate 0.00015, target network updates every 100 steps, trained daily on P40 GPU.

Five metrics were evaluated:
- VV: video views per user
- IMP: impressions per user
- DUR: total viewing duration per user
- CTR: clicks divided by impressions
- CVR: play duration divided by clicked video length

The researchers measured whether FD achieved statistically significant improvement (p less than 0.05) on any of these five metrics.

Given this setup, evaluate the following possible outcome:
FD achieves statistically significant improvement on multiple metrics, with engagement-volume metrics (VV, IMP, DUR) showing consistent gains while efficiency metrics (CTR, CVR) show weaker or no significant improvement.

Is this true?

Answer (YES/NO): NO